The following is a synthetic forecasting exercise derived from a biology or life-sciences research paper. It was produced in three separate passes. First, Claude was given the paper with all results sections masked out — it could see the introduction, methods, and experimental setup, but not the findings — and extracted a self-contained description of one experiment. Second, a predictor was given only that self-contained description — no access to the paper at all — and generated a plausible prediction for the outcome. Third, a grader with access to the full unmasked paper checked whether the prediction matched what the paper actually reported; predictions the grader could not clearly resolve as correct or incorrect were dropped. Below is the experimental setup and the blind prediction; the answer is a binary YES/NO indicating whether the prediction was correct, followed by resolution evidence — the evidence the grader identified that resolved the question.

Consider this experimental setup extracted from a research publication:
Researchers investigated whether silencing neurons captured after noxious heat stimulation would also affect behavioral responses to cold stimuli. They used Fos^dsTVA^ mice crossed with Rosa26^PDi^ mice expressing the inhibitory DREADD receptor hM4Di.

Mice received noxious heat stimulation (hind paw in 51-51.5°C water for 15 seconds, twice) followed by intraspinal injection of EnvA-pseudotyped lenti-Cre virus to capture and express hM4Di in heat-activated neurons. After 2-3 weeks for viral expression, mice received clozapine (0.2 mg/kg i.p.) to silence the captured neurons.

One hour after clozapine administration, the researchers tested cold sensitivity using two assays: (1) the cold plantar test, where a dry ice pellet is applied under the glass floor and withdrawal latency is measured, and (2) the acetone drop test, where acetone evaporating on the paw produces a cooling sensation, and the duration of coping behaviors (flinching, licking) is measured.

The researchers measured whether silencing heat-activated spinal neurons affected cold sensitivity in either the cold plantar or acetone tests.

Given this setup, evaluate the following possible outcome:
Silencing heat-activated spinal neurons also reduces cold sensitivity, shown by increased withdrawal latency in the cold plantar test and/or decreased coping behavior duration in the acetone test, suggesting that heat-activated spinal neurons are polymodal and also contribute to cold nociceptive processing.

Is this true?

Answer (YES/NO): NO